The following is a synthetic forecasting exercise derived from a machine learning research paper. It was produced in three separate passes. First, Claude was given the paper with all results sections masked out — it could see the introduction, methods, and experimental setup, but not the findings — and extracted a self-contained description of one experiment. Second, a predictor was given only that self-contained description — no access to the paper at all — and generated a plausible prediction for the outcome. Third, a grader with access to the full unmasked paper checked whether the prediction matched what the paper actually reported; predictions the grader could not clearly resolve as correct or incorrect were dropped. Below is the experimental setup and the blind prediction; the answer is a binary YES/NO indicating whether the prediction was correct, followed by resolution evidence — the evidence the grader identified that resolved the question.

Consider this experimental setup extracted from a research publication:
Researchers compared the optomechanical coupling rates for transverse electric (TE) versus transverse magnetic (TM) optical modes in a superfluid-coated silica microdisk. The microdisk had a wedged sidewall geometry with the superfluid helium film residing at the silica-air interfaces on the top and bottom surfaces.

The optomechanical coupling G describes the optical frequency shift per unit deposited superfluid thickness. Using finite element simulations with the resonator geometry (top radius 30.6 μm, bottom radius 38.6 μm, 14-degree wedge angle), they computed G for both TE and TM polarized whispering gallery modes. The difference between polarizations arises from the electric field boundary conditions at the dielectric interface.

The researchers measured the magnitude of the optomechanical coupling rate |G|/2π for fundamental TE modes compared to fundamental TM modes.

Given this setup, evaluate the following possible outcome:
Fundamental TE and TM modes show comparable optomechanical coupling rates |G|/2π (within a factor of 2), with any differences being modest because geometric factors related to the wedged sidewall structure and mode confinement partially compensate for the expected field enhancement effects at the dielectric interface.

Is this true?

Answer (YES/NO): YES